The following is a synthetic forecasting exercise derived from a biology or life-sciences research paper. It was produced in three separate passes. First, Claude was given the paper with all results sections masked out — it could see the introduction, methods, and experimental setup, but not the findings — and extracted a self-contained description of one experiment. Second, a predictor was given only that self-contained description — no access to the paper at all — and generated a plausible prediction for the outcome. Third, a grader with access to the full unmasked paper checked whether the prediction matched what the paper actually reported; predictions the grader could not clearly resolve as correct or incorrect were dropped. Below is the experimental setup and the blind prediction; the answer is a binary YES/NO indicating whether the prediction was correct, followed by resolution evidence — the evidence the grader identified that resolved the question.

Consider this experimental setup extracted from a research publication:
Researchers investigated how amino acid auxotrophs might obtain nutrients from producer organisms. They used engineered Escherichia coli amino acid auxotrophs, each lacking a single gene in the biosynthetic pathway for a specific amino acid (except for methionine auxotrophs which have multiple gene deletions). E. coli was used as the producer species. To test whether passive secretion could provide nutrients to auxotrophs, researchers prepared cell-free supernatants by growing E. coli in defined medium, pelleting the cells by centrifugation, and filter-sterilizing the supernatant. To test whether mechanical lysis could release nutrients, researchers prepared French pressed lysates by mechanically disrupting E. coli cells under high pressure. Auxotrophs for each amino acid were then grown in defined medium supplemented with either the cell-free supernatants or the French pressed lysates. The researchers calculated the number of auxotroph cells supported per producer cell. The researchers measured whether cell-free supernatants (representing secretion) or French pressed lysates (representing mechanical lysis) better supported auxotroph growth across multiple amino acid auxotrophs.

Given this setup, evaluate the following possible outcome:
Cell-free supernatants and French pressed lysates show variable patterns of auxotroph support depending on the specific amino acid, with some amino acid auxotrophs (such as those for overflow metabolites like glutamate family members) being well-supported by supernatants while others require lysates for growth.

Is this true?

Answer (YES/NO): NO